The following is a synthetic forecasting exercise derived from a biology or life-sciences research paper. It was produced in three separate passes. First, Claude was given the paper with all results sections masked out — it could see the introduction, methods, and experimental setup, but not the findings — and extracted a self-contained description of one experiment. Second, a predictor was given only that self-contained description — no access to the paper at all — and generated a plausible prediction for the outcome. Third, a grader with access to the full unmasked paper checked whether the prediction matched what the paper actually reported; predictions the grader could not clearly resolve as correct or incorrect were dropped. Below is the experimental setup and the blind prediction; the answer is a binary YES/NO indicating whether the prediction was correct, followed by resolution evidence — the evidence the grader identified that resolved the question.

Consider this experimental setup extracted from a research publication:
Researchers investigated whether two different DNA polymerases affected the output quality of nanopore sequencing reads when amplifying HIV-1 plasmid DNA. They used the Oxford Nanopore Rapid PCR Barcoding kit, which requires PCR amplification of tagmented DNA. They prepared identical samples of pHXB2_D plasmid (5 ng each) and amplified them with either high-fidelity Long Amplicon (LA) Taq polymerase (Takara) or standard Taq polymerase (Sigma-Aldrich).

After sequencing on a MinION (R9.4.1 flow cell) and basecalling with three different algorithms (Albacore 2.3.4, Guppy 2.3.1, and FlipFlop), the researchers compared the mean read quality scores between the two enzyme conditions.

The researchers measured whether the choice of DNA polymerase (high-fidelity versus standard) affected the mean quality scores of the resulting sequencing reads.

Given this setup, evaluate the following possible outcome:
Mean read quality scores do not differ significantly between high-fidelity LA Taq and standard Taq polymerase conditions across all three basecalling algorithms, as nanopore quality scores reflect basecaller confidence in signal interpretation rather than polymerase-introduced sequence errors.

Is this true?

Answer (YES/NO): YES